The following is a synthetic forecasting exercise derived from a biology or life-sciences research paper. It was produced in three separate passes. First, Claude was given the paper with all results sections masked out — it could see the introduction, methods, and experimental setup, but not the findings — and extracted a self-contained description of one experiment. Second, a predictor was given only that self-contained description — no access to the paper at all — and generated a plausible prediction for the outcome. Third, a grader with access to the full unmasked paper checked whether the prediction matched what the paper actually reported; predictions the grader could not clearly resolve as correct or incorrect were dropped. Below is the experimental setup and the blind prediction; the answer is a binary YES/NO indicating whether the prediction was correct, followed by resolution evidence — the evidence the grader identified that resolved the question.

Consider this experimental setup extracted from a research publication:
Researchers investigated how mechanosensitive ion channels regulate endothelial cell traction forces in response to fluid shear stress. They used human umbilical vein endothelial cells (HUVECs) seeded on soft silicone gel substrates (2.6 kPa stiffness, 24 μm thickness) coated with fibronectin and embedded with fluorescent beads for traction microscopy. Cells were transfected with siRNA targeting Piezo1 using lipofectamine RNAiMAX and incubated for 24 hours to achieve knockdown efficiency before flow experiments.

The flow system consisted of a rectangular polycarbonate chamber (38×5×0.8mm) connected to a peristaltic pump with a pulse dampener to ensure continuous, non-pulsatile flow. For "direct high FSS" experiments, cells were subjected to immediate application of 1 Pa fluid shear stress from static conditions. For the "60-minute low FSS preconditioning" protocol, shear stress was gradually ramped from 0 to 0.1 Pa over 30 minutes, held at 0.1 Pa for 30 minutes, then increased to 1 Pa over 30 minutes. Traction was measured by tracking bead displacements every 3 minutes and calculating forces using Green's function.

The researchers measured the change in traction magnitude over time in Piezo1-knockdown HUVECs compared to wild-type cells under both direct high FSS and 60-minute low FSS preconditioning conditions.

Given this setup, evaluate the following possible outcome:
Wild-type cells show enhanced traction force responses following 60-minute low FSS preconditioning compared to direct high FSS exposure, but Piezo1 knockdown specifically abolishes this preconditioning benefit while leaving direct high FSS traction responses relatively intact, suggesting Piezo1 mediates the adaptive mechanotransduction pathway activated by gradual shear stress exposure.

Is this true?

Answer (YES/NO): NO